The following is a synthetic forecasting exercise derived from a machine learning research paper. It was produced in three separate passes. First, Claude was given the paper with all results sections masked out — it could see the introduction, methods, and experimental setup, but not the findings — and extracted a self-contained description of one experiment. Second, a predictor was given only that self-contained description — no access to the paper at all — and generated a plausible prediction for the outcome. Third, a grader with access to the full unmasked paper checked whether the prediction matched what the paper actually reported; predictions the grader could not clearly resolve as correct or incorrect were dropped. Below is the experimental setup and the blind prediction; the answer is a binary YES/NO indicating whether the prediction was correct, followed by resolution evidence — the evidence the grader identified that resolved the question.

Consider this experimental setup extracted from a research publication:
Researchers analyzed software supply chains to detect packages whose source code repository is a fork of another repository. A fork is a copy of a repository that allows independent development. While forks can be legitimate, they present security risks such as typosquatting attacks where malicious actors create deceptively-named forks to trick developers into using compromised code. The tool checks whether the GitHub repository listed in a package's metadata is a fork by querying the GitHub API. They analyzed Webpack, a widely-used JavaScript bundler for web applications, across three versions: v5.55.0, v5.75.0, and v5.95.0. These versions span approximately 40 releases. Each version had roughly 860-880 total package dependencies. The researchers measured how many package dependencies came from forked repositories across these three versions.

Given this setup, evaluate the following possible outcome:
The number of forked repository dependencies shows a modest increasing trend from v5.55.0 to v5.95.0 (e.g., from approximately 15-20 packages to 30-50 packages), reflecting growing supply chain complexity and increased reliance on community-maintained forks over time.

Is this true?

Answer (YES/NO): NO